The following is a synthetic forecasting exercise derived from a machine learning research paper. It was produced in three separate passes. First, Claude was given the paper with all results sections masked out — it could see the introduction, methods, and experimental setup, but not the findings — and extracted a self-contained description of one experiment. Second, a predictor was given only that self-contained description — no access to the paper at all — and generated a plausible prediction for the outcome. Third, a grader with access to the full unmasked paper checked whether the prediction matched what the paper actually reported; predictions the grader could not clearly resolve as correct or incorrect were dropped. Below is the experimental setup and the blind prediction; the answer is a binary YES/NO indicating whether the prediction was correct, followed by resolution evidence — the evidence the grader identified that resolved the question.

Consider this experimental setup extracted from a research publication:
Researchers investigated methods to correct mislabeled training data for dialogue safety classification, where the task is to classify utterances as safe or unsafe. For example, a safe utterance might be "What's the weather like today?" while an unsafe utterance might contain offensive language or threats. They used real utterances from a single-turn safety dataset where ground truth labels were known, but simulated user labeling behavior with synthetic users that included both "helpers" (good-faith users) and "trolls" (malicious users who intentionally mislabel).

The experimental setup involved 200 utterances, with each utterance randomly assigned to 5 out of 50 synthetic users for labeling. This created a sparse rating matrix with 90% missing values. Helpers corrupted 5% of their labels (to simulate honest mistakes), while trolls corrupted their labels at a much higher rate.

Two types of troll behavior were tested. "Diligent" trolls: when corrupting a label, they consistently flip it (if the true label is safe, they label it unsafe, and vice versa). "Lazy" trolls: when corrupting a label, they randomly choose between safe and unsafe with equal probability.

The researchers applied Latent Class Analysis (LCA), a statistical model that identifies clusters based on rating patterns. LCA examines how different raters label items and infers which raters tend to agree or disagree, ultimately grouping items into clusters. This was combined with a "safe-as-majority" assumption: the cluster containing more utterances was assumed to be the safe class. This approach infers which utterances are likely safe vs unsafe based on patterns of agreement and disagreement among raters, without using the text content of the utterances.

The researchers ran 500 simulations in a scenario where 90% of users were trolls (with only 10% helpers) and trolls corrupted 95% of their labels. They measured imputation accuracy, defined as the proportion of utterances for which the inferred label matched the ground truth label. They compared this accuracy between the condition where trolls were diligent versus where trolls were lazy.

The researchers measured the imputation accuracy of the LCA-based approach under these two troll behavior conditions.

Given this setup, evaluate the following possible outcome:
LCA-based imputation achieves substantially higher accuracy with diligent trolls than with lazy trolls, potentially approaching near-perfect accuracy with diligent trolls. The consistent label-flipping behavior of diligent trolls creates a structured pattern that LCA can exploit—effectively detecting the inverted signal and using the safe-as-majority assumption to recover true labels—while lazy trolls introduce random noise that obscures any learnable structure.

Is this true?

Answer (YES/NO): YES